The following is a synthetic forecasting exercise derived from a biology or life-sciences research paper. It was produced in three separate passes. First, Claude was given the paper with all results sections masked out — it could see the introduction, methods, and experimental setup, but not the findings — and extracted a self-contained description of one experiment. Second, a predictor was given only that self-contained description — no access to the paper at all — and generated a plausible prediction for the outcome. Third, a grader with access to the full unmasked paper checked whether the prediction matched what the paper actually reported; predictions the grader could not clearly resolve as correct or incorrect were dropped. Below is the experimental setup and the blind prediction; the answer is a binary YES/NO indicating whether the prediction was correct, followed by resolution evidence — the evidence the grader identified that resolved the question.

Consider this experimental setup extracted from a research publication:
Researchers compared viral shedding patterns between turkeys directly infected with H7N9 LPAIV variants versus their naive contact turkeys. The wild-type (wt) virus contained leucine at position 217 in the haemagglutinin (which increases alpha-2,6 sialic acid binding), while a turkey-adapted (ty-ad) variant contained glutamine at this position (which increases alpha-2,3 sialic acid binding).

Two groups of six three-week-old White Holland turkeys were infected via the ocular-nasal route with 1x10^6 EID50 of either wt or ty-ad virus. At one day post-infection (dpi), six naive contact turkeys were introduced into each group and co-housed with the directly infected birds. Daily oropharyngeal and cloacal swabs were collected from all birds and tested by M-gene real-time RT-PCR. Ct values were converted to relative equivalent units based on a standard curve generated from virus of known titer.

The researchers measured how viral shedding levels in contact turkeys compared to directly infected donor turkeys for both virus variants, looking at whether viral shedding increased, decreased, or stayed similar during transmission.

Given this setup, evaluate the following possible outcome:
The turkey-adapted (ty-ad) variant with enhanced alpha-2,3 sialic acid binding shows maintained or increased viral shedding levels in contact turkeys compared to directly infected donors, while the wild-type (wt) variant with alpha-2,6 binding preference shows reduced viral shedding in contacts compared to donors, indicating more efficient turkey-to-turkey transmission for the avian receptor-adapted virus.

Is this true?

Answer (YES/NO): NO